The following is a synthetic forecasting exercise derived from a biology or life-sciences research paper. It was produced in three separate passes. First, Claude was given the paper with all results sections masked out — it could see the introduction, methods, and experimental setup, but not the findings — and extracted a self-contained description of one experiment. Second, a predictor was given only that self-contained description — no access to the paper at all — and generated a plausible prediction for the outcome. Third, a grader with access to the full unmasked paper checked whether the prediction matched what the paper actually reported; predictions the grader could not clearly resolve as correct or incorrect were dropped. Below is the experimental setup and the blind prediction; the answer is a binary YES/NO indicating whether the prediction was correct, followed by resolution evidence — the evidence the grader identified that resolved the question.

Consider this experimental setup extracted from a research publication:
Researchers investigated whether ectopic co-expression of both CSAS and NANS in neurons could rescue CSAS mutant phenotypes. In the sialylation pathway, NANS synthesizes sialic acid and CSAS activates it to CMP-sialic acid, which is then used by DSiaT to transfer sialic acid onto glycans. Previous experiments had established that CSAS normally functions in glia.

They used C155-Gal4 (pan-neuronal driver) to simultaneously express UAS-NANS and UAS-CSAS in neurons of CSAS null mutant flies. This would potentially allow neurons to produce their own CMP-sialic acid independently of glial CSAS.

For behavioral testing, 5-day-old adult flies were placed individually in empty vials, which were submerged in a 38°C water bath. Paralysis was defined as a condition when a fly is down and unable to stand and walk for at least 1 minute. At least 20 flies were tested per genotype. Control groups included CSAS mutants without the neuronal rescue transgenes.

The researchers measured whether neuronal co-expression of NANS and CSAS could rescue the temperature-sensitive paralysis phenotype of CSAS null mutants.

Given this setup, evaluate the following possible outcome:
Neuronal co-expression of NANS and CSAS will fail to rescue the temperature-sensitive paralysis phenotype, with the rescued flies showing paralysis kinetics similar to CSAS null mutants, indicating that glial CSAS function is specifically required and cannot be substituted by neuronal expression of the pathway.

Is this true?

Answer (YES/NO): NO